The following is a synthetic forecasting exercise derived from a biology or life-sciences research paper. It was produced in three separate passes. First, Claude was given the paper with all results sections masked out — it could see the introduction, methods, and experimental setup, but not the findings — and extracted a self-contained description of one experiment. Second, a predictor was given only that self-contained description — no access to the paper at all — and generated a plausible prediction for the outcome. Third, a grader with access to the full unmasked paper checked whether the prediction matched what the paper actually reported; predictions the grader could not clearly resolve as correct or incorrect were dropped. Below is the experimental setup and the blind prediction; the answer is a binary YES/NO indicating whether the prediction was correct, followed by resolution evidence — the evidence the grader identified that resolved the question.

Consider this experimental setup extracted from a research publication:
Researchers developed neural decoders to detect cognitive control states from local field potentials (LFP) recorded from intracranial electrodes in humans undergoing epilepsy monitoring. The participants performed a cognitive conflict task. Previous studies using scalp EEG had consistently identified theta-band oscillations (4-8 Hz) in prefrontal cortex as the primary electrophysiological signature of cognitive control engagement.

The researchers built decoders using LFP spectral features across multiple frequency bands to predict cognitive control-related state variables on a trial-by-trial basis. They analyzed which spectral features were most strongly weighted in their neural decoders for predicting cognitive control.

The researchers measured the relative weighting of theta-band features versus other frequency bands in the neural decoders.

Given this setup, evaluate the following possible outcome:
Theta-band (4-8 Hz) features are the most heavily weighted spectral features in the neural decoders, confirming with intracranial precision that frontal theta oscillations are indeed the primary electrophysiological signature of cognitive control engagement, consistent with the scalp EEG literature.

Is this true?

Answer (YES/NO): NO